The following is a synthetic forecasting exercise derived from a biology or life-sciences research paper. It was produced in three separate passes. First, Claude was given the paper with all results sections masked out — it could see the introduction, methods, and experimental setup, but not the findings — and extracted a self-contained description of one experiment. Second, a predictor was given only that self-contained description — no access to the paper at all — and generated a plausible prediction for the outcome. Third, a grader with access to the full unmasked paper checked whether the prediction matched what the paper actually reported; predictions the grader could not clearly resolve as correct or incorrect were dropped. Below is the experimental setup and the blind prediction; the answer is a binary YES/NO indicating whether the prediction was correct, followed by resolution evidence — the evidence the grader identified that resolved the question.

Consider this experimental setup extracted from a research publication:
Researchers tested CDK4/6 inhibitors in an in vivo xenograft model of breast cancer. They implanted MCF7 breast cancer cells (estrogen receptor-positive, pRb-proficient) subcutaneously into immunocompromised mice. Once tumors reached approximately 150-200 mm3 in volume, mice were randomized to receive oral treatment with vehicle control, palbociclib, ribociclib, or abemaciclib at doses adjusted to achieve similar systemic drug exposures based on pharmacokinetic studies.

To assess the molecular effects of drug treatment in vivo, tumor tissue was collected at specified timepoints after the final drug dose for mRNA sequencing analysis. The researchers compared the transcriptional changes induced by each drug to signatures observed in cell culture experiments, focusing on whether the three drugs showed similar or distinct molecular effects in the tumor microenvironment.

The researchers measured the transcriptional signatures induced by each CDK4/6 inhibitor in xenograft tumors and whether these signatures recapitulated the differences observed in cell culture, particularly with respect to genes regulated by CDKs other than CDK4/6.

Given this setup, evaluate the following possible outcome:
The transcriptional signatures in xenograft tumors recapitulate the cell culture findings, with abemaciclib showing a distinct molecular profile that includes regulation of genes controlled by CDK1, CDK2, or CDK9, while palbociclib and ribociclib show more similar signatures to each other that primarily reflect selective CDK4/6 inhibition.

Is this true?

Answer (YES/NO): YES